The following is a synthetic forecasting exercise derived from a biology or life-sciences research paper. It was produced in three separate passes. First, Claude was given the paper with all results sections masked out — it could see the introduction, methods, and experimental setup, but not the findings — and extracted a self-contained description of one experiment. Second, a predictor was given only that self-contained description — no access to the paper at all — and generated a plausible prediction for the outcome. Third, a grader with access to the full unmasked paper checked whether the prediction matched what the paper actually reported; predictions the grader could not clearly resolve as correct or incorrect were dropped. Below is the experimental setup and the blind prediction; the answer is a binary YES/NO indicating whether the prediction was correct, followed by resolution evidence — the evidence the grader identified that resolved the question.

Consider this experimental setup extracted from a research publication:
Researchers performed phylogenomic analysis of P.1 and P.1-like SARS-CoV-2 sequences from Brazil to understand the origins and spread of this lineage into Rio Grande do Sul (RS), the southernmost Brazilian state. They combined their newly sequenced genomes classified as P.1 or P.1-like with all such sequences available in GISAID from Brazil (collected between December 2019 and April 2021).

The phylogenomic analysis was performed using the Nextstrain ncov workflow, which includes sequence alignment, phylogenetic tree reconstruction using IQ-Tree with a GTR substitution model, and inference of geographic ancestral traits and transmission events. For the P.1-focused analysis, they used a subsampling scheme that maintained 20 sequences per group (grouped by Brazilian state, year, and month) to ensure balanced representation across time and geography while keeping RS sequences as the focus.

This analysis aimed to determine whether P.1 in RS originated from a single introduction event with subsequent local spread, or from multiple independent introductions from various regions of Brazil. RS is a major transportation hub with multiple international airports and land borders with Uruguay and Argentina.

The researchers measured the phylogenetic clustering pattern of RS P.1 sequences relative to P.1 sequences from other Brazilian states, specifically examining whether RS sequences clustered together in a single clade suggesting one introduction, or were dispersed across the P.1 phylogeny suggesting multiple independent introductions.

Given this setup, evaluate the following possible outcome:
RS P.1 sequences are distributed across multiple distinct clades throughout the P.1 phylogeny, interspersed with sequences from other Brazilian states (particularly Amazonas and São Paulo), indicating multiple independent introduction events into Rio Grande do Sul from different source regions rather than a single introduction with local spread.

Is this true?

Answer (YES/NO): YES